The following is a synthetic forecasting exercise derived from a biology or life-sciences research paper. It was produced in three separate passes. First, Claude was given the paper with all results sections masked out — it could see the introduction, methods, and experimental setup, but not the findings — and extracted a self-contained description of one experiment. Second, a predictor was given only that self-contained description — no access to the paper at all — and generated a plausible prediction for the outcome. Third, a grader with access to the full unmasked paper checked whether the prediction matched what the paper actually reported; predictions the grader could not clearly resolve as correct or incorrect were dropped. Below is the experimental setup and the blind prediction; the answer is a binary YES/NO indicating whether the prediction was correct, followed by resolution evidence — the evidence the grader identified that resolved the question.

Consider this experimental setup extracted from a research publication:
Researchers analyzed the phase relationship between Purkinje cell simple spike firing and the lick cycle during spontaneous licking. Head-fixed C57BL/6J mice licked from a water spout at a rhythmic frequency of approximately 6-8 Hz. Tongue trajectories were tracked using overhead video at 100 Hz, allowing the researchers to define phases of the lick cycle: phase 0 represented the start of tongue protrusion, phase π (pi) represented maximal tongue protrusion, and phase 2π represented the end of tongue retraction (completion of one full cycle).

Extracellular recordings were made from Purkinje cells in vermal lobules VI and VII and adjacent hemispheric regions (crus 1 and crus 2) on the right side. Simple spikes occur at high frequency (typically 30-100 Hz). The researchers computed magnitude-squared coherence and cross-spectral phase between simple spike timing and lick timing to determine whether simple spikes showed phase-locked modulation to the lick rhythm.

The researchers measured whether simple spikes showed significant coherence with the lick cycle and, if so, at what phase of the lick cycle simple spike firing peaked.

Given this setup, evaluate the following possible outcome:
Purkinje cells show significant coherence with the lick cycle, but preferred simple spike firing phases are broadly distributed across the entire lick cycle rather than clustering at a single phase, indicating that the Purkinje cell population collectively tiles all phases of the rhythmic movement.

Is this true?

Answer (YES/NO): YES